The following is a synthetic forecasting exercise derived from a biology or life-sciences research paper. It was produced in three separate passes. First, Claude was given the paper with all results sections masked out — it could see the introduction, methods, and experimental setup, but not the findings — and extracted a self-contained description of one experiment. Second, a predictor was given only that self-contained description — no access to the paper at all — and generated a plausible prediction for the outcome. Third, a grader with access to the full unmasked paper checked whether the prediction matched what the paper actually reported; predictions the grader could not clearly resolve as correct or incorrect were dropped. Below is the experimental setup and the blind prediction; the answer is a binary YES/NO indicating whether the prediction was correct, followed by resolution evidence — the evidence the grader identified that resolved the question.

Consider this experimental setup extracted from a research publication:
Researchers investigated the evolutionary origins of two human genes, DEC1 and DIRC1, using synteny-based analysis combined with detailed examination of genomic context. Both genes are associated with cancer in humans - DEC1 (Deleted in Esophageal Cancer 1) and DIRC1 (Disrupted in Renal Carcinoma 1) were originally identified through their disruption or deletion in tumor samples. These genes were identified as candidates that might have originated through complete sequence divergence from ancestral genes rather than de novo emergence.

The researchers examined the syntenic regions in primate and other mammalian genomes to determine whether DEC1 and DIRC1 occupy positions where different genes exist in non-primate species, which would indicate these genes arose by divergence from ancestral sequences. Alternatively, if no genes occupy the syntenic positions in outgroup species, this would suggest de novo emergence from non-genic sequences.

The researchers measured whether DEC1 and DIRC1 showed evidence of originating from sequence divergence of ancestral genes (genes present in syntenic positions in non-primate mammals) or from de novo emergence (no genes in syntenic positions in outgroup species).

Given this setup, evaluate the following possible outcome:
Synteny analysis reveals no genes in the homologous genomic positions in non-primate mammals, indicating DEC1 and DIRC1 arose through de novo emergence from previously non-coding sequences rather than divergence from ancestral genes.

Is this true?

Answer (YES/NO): NO